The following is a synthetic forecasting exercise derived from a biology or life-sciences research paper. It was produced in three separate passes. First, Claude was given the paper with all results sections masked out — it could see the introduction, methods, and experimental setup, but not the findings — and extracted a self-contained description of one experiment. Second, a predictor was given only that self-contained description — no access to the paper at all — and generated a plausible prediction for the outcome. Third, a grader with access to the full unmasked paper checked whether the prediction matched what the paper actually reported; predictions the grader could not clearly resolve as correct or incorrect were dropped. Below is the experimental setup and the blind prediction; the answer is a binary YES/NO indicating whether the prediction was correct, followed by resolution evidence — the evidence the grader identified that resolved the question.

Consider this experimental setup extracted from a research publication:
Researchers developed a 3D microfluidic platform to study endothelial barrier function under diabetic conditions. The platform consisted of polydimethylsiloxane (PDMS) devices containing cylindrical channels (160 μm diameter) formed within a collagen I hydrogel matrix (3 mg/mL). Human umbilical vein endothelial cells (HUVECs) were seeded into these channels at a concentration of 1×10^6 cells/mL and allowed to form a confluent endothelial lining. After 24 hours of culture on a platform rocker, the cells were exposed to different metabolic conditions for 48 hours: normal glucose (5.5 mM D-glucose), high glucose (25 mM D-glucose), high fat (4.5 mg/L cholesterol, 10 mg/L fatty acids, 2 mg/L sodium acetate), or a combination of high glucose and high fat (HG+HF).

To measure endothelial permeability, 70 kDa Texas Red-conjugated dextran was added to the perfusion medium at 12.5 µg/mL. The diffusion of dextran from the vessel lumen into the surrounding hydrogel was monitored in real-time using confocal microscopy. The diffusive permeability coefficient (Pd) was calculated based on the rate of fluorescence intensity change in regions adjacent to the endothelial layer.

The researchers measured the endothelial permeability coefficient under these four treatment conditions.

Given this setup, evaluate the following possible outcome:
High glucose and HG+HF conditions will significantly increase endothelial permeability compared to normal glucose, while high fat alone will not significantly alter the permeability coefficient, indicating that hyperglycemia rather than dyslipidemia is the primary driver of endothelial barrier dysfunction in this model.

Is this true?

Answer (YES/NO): NO